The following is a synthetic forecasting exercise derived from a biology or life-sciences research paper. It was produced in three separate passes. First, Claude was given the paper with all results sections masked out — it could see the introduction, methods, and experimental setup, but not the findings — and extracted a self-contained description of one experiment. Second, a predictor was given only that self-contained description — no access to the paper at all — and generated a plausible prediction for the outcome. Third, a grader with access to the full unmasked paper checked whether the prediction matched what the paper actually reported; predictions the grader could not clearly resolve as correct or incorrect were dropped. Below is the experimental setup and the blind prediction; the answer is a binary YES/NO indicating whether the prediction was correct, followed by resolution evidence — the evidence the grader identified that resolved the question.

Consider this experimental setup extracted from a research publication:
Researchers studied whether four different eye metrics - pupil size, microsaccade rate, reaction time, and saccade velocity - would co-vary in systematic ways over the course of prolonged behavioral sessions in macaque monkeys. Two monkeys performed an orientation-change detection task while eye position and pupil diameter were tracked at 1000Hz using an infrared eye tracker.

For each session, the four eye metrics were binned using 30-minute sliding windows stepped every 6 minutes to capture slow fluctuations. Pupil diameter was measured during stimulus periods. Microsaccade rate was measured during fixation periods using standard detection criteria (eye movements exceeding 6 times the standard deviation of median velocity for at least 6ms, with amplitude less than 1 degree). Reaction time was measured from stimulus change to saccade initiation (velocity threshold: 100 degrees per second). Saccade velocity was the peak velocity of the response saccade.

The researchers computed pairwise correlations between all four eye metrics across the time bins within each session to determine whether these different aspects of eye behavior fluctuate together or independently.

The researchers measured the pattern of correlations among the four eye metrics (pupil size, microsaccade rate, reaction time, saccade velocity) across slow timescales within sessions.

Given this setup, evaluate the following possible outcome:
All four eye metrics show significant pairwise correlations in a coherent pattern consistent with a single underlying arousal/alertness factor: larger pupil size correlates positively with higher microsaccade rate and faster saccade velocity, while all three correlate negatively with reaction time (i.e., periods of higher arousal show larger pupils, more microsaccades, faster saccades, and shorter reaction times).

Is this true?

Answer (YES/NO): NO